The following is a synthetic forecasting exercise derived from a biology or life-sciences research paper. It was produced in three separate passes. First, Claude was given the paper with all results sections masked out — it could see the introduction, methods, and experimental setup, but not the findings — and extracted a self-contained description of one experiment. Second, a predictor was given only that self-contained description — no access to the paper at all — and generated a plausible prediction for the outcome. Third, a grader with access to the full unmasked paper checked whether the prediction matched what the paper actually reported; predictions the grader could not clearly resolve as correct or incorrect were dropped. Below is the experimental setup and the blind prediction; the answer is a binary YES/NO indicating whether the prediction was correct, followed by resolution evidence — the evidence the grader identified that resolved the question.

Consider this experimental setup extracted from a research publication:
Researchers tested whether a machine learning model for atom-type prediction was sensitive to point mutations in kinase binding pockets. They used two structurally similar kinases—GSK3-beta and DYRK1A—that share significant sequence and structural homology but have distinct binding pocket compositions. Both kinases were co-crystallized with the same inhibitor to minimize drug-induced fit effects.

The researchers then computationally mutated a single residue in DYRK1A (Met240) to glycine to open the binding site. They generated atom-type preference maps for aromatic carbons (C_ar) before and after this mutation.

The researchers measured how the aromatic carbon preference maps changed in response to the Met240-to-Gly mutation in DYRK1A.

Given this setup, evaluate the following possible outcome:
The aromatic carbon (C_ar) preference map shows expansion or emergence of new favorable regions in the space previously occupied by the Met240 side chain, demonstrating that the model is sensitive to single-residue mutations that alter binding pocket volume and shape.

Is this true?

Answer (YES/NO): YES